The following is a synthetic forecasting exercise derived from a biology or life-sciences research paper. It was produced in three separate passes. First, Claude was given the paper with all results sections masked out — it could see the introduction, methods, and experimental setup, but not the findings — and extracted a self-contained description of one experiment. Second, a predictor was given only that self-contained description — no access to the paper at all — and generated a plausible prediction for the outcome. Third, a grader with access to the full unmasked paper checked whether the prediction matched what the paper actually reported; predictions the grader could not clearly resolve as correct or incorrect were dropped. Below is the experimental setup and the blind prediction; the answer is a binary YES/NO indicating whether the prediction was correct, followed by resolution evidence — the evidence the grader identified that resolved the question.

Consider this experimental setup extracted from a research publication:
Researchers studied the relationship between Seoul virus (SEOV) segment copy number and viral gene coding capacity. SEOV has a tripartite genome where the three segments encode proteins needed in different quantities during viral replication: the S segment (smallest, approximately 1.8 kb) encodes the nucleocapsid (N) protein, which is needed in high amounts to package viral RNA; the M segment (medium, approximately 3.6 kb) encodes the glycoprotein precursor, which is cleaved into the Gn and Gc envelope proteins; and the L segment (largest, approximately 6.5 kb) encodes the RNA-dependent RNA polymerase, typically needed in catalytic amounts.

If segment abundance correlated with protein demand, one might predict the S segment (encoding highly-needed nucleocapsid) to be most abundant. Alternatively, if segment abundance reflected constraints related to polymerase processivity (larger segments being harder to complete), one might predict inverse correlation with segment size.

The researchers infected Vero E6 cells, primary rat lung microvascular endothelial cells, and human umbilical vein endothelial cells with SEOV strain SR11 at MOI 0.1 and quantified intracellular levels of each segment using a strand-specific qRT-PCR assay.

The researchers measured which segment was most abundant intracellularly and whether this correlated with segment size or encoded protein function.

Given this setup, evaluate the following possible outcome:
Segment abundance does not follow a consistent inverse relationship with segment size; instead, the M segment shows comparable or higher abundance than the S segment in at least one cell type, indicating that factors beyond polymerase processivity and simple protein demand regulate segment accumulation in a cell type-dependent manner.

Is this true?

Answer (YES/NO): NO